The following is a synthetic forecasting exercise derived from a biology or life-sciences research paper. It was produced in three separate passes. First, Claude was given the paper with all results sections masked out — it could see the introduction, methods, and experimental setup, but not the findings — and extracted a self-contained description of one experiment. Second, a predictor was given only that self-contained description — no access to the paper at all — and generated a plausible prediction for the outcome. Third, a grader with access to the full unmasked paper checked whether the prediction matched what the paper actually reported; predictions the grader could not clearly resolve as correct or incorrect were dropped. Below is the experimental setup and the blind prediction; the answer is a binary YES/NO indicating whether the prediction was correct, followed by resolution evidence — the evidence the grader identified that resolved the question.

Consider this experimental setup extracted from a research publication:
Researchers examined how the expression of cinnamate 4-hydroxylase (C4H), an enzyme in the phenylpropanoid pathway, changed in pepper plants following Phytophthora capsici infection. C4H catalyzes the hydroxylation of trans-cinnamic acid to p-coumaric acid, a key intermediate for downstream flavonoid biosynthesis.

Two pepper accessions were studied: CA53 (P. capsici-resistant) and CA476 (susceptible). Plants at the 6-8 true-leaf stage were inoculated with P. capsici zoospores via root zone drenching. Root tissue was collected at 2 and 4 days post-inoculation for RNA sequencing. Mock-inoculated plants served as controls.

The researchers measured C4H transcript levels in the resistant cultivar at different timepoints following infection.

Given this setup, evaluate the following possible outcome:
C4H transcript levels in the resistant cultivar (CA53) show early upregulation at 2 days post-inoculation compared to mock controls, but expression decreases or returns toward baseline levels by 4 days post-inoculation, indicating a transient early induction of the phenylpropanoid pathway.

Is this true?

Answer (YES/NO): NO